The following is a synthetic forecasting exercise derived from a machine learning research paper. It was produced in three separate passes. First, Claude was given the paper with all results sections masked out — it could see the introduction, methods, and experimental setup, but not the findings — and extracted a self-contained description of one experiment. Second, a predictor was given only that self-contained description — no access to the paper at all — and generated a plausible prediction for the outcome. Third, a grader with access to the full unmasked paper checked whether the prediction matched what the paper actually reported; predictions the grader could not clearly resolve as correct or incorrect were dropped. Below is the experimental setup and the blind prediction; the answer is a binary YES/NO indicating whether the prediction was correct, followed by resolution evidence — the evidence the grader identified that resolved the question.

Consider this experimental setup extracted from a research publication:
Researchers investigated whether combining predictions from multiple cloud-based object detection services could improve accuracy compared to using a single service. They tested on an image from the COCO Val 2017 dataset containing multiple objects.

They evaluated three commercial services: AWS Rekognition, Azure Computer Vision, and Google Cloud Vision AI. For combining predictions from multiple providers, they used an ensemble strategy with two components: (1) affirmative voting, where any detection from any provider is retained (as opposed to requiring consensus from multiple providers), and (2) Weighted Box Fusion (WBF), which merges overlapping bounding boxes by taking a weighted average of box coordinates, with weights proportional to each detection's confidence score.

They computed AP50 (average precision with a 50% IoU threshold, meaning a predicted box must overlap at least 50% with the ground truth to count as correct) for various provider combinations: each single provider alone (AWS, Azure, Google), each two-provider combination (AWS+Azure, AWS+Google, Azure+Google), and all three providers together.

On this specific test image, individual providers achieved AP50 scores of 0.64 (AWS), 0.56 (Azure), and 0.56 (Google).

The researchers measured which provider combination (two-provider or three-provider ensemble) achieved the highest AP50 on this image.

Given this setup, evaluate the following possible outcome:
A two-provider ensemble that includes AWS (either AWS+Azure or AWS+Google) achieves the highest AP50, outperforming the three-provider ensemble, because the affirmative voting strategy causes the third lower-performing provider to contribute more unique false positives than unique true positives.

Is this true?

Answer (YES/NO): YES